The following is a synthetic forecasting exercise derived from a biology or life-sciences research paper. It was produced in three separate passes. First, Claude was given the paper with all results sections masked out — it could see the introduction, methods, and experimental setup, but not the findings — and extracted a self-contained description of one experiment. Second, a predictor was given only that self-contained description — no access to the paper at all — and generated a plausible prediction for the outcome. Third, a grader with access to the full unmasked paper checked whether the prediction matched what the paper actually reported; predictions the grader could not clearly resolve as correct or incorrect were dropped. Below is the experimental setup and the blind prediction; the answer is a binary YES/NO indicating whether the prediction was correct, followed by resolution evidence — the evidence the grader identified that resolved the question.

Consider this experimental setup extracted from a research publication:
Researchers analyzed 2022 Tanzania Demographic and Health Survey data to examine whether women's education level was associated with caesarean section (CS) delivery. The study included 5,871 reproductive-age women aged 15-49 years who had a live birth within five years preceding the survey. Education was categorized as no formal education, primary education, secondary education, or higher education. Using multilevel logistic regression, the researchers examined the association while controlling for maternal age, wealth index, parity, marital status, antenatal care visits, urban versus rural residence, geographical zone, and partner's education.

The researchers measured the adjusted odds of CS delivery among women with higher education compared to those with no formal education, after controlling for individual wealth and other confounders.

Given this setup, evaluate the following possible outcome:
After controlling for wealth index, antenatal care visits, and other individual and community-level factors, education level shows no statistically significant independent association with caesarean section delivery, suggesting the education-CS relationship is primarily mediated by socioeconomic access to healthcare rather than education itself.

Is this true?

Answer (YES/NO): NO